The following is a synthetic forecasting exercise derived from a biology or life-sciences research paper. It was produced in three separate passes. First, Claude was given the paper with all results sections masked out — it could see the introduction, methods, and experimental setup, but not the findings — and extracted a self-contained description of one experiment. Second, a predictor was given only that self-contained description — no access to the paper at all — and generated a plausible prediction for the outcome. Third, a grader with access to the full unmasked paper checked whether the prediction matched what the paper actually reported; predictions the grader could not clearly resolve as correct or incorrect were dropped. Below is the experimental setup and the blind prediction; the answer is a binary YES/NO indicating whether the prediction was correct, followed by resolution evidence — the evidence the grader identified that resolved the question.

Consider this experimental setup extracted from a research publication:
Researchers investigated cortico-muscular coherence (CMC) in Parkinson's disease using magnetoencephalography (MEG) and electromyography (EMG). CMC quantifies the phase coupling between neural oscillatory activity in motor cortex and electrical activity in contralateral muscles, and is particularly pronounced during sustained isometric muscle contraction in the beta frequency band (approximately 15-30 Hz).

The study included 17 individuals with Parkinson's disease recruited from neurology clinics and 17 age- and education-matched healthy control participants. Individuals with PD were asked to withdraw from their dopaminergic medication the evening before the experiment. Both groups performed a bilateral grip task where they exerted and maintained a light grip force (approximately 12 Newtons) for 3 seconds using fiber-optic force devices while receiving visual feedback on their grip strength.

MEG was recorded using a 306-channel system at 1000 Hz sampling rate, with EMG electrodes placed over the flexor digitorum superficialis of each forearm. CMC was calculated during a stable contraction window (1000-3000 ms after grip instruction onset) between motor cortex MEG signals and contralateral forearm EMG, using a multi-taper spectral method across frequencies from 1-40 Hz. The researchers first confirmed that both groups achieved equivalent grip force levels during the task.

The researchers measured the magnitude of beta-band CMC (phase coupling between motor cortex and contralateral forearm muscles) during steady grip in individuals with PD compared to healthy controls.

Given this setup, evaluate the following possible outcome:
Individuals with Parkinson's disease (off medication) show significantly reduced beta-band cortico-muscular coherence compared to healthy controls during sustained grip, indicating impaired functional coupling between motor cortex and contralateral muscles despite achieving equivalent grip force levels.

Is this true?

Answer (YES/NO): YES